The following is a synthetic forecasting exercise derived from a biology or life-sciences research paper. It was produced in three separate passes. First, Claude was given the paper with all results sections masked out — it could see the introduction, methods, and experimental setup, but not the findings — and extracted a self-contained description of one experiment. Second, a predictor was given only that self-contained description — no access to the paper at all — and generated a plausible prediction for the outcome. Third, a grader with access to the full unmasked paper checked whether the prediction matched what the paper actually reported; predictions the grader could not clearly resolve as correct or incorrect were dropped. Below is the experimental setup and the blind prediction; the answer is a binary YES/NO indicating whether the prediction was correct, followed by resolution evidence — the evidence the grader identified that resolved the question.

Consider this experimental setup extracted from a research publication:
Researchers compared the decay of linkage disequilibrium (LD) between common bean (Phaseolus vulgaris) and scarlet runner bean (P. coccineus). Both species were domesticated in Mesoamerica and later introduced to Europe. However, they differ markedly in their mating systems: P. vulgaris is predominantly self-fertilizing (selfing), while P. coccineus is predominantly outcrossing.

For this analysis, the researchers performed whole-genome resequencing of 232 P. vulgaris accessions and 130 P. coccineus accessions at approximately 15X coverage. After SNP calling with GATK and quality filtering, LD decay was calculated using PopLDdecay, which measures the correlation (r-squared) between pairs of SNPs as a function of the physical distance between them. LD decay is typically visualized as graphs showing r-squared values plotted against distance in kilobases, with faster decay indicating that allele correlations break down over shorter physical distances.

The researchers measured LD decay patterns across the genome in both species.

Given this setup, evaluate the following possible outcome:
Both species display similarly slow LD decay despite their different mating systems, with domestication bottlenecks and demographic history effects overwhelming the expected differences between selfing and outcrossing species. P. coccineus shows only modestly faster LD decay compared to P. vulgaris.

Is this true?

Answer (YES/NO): NO